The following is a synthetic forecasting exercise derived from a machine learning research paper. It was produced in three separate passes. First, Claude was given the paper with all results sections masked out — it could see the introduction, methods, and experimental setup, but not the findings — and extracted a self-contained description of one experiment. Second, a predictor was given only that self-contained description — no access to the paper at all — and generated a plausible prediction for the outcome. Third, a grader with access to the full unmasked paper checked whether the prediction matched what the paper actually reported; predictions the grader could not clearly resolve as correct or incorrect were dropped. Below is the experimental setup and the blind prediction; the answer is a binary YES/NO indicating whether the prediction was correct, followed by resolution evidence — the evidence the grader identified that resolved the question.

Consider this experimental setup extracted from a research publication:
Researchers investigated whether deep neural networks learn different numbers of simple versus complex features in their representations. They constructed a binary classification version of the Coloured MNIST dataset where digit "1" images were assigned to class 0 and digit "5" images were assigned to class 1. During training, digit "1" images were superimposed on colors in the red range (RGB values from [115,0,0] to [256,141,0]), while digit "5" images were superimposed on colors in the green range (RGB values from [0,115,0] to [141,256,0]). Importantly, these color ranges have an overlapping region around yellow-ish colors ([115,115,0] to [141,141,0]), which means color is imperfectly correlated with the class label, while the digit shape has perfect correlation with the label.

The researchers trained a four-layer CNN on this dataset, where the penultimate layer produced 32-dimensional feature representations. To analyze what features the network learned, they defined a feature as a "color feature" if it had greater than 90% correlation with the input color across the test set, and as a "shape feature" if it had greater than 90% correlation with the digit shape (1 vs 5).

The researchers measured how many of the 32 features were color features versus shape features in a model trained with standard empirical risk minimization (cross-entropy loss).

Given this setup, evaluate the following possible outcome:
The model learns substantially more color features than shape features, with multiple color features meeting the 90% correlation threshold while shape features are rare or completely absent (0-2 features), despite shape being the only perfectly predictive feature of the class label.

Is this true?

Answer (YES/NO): NO